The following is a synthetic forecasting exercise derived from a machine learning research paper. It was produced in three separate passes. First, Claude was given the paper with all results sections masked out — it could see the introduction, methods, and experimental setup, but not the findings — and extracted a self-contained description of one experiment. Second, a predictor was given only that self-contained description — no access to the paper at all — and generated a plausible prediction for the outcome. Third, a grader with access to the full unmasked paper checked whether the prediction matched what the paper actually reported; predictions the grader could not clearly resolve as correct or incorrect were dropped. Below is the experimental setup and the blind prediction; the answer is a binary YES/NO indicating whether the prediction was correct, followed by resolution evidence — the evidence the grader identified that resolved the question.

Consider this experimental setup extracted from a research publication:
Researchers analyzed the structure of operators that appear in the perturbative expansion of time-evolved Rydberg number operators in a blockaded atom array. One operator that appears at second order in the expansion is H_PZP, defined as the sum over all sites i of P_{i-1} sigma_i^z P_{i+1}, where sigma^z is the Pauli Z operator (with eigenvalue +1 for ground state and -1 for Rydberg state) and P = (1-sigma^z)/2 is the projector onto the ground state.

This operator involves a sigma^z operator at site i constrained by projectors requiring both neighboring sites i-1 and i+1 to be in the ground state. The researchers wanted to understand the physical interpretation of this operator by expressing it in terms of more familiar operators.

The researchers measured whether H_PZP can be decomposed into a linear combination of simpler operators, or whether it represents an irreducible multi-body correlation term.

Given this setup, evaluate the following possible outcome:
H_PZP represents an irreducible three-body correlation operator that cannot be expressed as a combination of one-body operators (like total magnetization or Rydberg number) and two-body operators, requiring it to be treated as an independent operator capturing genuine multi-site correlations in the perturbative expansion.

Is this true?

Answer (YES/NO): NO